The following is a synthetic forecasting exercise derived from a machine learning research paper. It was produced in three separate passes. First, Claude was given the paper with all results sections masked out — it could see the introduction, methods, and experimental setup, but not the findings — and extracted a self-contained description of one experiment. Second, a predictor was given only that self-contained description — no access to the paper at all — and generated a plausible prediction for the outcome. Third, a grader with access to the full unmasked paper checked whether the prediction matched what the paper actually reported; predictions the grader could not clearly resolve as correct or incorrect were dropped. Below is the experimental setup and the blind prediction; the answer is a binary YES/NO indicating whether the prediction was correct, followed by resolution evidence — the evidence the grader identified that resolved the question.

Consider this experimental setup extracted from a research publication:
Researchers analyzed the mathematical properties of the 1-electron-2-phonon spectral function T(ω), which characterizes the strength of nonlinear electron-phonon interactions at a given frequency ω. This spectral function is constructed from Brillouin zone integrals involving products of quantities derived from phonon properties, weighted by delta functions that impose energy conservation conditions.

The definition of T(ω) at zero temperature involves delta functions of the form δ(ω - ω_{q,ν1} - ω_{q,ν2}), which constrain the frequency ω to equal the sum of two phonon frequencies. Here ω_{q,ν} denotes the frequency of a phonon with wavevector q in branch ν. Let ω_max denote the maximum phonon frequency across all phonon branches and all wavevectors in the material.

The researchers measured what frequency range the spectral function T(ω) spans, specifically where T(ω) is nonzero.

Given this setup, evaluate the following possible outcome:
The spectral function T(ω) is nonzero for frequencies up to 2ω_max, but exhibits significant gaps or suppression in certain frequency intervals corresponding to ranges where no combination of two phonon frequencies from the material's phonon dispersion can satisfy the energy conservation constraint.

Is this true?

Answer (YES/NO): NO